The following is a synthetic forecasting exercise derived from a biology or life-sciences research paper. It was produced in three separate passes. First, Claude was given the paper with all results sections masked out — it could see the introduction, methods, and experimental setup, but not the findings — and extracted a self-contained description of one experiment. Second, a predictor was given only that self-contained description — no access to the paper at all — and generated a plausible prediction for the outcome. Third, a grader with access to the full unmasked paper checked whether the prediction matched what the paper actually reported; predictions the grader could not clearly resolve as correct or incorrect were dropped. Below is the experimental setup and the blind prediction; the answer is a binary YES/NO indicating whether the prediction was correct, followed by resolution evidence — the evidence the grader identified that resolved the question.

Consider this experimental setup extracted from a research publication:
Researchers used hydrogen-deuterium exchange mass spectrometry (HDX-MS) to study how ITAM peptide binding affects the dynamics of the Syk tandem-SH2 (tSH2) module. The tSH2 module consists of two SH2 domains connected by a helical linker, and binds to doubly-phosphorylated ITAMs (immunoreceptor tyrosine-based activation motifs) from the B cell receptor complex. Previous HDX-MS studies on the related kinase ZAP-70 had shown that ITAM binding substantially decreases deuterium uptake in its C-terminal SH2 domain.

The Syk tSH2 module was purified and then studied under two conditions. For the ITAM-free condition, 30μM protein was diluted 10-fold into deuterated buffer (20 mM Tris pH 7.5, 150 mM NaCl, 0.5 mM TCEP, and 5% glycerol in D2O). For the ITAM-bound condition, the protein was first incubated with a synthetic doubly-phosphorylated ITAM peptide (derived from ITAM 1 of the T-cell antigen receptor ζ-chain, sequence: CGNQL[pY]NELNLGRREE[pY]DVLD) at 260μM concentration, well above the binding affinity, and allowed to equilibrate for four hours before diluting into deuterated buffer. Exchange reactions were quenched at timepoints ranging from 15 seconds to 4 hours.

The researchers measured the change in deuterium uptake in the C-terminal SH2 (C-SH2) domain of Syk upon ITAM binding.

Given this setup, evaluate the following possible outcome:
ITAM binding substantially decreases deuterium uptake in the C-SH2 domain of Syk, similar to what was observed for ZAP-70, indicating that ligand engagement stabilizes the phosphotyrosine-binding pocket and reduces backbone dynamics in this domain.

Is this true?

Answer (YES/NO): NO